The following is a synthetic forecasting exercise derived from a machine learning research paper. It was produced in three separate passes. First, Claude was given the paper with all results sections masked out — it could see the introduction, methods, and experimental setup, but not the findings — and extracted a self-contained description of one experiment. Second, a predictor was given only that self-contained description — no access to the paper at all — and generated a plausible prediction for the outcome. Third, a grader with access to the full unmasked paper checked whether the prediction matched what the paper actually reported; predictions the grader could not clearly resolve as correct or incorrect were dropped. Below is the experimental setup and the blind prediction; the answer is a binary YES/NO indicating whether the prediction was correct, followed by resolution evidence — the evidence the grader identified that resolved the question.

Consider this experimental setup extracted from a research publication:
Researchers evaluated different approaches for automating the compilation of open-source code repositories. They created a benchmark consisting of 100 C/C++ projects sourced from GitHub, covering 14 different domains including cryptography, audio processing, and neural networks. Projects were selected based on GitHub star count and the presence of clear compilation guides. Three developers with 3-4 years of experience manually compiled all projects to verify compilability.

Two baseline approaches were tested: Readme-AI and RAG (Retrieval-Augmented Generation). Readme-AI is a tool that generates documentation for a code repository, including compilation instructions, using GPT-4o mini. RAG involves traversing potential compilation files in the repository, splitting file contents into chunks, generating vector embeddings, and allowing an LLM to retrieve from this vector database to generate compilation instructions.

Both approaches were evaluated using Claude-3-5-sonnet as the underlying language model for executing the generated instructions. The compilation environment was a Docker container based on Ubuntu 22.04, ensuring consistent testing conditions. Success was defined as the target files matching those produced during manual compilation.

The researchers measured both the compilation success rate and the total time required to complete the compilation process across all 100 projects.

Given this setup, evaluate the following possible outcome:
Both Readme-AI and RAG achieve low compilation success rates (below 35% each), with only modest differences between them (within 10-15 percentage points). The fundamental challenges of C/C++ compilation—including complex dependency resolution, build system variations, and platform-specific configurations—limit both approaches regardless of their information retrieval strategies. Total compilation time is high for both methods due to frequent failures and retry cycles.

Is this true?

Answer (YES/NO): NO